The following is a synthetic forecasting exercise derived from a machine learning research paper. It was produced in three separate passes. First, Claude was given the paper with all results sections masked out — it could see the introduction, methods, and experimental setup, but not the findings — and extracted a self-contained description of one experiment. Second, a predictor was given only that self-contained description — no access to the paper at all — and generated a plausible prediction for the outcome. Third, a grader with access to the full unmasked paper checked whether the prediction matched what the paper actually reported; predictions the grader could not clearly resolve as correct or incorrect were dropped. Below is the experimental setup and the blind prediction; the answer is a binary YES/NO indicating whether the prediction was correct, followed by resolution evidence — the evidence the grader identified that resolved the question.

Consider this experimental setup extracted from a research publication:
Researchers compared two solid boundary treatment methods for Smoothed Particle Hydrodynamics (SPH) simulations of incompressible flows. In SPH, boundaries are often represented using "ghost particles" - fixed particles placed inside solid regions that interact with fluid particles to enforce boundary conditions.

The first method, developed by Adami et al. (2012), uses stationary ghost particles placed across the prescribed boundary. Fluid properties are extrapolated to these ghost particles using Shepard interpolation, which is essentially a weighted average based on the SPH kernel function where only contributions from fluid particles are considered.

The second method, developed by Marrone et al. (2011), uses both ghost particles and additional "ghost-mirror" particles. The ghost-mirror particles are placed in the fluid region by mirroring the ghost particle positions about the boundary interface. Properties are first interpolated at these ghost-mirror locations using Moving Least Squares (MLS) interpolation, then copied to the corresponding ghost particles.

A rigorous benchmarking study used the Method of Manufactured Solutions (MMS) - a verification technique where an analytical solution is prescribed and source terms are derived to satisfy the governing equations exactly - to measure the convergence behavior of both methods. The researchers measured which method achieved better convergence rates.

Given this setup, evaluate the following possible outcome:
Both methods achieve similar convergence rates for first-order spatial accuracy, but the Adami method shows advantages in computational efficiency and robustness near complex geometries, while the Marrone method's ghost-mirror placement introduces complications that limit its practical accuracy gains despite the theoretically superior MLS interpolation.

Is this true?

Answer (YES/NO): NO